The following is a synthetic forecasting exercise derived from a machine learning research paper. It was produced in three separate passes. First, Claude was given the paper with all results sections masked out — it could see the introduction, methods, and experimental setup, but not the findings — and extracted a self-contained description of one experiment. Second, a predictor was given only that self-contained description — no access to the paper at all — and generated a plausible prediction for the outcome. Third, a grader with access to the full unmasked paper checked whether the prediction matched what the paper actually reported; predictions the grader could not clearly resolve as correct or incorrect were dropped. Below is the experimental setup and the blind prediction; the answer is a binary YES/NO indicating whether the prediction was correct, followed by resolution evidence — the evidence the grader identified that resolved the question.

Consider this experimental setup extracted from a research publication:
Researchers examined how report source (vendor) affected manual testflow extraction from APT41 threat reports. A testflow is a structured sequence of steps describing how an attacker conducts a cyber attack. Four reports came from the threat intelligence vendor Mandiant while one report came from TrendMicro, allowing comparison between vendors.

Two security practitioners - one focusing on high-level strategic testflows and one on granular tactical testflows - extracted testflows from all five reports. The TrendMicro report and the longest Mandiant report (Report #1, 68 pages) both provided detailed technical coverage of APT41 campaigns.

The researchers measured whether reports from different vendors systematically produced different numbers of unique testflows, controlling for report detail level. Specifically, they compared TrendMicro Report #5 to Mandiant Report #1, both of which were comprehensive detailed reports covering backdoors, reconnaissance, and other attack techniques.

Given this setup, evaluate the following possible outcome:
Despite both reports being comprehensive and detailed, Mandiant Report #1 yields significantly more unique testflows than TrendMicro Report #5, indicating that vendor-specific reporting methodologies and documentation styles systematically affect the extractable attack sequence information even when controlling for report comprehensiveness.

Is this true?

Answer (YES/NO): NO